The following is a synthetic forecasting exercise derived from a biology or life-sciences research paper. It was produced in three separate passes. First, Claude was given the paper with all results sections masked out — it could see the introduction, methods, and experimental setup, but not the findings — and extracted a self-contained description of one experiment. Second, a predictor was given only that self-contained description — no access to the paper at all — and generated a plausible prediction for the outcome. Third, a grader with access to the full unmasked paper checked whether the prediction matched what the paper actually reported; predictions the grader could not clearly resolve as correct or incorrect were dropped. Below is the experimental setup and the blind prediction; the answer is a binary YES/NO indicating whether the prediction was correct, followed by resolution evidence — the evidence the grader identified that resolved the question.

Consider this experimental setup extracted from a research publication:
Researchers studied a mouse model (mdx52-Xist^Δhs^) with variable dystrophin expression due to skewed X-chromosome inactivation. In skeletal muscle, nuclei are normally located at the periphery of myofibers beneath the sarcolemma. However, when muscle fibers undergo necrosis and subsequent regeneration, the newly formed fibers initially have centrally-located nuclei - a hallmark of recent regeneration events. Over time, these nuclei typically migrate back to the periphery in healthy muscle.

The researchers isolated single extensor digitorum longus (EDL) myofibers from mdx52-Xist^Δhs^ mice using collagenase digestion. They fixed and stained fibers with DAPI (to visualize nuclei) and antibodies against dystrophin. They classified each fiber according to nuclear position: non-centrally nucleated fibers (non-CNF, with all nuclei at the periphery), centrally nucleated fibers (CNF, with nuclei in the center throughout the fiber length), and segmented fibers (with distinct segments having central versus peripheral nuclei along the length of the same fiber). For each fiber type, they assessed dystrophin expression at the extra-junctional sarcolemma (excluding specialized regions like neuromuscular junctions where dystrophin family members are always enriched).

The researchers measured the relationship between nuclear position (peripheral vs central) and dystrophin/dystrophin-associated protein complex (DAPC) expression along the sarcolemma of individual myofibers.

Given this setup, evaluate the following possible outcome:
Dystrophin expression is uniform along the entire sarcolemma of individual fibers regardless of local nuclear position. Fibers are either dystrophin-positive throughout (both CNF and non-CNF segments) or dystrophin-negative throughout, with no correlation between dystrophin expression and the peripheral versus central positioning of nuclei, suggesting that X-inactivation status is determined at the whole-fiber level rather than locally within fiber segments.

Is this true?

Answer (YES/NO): NO